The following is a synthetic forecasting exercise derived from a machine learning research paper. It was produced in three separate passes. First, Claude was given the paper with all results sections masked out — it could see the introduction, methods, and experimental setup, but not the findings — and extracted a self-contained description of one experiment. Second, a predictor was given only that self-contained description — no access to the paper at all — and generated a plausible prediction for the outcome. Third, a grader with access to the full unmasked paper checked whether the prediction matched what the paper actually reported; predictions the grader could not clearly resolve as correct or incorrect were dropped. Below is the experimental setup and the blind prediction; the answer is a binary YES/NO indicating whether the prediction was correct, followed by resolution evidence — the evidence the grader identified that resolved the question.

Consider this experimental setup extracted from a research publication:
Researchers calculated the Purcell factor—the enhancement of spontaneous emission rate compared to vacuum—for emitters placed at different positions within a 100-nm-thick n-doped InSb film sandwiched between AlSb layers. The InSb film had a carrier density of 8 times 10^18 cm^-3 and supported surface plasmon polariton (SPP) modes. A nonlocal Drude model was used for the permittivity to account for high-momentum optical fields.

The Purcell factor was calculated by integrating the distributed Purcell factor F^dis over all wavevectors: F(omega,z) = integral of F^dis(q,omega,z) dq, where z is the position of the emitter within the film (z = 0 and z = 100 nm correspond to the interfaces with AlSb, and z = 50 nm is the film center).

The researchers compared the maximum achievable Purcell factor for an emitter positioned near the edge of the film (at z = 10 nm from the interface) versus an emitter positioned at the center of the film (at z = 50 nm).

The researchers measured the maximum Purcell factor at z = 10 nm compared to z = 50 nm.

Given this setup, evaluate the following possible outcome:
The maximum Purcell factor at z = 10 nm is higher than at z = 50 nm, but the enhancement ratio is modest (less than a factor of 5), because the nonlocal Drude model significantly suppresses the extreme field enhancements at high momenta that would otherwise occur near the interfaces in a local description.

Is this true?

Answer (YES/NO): NO